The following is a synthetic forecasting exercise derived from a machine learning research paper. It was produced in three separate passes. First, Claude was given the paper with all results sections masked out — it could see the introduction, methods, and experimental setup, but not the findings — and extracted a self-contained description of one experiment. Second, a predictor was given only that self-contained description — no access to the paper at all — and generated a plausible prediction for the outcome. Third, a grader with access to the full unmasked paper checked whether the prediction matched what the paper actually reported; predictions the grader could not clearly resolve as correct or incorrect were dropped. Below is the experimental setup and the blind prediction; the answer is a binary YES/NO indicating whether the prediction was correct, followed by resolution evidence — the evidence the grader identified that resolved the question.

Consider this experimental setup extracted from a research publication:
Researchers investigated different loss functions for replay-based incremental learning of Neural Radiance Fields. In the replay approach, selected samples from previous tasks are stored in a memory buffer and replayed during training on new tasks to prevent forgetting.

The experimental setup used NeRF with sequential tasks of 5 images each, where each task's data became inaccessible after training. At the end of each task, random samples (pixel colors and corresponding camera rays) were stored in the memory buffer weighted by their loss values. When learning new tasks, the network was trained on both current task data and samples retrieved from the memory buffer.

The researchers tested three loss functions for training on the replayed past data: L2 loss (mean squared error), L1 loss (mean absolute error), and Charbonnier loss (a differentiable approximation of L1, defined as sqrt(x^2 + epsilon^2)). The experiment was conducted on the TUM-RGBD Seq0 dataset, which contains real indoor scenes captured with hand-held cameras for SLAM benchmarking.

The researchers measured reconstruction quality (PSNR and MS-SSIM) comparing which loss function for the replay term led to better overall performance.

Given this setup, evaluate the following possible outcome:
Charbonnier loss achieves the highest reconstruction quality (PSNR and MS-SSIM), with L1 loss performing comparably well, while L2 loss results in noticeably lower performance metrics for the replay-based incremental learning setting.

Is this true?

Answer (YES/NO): NO